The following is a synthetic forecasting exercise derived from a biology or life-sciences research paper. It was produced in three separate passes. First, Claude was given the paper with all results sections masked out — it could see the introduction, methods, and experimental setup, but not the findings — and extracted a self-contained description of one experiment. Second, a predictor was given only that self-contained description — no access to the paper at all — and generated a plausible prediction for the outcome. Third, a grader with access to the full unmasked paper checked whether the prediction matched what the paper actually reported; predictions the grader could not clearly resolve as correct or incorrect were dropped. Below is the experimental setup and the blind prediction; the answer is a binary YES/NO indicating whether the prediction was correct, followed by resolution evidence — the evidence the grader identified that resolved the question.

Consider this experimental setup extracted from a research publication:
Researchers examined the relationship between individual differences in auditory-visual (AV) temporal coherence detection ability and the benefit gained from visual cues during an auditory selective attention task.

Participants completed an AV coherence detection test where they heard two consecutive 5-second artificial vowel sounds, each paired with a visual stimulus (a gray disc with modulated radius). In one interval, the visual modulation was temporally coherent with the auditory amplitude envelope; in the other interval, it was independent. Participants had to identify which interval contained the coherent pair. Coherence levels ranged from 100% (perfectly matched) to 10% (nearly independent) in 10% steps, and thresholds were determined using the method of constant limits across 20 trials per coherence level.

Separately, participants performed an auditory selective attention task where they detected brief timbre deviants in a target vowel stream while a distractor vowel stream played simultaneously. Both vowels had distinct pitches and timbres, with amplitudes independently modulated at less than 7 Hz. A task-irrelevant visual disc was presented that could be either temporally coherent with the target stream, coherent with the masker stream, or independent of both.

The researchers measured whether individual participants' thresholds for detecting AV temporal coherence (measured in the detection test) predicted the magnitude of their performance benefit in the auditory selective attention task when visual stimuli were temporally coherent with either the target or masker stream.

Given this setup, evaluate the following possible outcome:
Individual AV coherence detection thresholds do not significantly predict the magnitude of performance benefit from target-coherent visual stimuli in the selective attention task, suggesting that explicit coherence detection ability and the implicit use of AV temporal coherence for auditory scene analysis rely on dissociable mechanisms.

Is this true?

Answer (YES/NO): YES